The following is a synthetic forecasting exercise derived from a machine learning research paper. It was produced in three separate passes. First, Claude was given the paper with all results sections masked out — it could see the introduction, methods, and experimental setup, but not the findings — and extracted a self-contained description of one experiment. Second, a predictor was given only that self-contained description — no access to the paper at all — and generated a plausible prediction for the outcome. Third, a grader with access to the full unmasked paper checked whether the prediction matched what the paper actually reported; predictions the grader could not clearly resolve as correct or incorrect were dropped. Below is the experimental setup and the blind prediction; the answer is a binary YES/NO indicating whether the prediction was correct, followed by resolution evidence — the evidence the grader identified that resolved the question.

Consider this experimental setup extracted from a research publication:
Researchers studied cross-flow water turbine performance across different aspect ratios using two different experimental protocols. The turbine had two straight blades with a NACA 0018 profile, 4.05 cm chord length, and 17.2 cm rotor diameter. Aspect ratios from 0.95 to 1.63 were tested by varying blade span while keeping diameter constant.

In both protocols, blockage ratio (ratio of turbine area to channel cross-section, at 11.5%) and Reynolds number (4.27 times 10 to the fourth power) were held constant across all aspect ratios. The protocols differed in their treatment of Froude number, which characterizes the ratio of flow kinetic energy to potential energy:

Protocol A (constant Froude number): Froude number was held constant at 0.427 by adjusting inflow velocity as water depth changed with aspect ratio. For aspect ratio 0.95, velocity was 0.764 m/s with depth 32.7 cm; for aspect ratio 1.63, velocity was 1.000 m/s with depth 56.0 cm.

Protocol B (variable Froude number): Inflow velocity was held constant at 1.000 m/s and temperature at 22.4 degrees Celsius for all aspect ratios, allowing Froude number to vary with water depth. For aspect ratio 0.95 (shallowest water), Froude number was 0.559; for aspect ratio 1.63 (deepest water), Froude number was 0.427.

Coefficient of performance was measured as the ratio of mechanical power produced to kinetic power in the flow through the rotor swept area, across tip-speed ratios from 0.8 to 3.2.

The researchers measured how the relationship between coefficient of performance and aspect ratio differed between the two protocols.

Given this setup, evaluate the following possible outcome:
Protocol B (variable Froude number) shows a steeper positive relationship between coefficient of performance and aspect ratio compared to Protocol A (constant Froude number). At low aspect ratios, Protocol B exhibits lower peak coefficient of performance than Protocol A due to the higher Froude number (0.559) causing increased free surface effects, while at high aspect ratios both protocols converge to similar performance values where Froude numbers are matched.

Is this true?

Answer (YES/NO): NO